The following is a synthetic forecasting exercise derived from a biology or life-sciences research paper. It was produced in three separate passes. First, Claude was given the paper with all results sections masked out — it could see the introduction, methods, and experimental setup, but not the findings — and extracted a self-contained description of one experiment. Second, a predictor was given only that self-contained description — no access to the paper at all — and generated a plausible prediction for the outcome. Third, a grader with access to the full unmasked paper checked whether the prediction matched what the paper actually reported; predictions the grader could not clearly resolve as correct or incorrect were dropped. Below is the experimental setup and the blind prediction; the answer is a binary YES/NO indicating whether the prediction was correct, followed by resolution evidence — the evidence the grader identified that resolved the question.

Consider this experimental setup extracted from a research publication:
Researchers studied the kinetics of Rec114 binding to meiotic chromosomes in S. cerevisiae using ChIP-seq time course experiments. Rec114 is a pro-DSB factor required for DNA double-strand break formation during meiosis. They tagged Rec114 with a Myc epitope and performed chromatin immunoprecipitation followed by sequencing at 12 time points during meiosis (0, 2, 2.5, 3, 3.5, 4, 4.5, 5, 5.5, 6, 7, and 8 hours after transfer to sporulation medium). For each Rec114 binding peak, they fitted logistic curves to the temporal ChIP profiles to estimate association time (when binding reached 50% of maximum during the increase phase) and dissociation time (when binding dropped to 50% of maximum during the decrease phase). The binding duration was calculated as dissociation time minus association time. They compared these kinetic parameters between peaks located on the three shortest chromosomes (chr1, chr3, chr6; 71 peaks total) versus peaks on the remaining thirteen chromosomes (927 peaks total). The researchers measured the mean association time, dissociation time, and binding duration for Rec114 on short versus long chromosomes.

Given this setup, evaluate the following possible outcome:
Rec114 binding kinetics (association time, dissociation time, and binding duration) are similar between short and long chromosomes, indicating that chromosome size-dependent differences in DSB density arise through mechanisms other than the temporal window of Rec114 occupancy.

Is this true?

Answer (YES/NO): NO